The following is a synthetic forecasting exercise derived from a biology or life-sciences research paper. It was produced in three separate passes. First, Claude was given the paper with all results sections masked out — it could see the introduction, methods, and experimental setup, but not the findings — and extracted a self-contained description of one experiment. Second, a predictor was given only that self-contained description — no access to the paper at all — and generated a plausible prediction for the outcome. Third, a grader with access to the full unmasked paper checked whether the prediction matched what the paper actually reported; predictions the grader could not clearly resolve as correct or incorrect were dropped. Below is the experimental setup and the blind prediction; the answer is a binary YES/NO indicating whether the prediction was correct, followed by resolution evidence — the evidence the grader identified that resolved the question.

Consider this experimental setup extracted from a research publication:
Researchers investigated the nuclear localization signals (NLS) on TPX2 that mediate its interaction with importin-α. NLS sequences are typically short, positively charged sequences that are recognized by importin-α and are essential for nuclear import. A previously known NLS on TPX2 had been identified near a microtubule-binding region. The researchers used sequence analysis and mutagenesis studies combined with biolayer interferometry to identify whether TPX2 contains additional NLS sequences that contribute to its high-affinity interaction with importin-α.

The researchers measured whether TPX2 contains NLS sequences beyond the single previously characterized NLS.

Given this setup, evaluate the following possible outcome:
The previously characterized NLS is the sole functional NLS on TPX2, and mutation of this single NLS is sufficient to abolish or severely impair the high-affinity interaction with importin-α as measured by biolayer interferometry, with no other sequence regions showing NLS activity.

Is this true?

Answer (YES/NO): NO